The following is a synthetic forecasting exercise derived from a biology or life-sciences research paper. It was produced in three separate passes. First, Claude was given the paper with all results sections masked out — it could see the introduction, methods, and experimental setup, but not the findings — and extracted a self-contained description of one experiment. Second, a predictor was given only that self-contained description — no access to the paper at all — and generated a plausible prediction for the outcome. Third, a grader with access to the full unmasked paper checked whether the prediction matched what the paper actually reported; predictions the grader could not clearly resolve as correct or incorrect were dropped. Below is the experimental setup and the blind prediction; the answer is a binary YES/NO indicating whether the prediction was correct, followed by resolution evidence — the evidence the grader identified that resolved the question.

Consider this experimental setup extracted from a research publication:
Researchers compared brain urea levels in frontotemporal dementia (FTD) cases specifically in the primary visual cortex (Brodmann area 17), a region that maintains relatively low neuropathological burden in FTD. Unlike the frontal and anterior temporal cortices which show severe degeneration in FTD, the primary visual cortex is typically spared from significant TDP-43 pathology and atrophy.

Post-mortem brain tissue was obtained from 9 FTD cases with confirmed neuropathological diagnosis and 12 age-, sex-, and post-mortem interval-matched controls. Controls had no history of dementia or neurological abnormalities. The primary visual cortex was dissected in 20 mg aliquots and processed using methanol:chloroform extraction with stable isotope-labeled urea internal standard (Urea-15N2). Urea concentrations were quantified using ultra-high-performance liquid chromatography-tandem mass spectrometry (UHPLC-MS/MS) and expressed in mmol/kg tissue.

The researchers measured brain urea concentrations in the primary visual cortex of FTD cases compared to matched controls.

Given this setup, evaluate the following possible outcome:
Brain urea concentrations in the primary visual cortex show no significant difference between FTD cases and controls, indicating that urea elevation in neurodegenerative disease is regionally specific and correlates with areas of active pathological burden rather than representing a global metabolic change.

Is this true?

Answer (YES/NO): NO